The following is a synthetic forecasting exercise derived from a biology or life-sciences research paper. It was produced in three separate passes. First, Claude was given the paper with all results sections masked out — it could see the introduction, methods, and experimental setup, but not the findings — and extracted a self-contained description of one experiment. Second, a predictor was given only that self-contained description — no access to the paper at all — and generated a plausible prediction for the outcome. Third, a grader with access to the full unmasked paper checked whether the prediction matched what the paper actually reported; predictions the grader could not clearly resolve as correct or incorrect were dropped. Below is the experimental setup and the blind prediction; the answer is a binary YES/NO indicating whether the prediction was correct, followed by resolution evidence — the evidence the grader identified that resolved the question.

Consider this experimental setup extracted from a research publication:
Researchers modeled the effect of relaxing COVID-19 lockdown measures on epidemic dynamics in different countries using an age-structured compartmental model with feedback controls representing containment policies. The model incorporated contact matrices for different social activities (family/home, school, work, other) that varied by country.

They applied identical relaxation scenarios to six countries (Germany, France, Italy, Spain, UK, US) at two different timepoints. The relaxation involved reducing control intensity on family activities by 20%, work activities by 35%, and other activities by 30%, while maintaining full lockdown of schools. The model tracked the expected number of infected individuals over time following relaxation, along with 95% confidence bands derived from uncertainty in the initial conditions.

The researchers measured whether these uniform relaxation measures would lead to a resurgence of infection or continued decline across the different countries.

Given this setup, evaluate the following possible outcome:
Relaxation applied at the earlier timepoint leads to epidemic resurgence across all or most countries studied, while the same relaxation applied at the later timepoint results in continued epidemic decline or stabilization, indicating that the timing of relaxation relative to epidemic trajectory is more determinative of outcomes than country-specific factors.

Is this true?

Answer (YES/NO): NO